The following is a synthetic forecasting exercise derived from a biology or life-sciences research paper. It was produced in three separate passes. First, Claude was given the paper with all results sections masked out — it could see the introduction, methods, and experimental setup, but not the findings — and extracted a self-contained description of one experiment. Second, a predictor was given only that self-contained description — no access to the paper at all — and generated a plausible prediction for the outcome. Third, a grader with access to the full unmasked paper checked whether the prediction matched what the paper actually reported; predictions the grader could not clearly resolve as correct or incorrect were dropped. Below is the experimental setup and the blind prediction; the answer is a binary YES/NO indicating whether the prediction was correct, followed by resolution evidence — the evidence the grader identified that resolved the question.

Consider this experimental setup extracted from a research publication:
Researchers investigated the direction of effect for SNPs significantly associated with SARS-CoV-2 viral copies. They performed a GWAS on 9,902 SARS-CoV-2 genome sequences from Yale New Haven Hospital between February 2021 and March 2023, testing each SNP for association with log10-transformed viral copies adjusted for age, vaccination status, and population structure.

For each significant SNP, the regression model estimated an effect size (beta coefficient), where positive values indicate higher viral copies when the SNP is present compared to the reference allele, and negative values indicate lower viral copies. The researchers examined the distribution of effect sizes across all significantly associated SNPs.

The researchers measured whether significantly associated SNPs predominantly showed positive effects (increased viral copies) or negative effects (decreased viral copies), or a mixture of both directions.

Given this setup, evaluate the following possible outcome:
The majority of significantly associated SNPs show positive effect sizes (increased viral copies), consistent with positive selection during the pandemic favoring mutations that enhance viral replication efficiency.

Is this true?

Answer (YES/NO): YES